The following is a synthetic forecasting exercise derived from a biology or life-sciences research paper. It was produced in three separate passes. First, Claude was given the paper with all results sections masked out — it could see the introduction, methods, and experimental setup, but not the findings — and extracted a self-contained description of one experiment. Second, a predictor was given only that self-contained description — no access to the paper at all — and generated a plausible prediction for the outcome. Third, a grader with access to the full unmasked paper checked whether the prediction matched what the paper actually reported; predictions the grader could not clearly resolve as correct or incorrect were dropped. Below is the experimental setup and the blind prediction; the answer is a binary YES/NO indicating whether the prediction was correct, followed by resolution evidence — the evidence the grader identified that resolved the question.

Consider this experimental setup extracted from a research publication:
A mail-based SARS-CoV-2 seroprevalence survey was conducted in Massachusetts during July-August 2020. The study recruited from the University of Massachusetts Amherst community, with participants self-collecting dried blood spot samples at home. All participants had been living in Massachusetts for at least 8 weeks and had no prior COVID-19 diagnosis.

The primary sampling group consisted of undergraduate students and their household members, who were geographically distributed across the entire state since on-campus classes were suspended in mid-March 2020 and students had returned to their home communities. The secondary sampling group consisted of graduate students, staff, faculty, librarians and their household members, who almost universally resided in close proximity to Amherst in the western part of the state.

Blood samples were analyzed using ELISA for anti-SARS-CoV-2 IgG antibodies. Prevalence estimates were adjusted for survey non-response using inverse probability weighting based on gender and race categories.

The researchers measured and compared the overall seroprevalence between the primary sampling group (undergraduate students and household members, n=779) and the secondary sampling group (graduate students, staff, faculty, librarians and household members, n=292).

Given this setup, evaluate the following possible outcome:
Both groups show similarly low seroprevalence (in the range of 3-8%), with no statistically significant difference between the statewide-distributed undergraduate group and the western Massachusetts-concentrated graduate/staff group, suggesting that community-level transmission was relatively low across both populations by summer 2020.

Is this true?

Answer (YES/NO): YES